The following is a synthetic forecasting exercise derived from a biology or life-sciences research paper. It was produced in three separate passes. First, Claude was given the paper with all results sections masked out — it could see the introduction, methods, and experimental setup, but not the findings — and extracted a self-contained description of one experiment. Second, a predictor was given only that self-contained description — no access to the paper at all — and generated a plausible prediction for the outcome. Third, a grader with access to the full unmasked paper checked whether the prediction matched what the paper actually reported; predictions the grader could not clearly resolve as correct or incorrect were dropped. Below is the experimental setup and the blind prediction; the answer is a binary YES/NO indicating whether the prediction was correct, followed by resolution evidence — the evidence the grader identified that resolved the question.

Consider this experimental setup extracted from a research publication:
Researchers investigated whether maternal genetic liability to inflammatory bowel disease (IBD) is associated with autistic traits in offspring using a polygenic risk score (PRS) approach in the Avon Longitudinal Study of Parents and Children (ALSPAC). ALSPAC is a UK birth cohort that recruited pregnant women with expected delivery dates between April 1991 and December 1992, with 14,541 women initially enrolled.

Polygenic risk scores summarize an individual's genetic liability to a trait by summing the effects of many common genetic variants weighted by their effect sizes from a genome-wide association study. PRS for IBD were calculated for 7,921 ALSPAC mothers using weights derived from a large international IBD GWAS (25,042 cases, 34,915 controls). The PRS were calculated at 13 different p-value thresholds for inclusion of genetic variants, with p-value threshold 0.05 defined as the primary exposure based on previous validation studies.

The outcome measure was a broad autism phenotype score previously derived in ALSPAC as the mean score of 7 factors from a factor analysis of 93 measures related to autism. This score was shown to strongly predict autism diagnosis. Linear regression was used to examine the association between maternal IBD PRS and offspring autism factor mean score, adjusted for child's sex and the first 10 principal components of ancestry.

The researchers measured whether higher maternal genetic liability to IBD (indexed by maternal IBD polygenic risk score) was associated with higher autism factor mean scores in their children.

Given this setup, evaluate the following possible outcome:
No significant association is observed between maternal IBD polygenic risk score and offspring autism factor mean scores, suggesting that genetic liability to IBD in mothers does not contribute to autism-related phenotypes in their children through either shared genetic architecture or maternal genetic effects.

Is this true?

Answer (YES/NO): NO